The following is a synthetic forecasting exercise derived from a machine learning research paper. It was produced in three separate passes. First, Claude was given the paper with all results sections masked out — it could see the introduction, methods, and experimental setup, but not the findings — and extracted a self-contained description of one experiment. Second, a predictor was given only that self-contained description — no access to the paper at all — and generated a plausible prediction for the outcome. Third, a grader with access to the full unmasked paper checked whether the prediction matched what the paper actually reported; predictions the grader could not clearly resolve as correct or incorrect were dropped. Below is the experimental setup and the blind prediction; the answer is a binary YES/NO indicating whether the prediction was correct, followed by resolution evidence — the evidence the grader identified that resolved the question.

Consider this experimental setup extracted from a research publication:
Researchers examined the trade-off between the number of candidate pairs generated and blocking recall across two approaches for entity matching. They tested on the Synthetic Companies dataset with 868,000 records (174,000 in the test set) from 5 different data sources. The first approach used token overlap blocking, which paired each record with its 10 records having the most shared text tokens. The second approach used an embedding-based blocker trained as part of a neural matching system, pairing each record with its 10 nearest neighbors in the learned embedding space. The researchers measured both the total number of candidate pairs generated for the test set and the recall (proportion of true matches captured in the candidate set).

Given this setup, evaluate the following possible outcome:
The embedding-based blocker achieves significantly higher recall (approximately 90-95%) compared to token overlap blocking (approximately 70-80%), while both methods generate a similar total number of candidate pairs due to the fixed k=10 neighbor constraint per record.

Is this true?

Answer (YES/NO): NO